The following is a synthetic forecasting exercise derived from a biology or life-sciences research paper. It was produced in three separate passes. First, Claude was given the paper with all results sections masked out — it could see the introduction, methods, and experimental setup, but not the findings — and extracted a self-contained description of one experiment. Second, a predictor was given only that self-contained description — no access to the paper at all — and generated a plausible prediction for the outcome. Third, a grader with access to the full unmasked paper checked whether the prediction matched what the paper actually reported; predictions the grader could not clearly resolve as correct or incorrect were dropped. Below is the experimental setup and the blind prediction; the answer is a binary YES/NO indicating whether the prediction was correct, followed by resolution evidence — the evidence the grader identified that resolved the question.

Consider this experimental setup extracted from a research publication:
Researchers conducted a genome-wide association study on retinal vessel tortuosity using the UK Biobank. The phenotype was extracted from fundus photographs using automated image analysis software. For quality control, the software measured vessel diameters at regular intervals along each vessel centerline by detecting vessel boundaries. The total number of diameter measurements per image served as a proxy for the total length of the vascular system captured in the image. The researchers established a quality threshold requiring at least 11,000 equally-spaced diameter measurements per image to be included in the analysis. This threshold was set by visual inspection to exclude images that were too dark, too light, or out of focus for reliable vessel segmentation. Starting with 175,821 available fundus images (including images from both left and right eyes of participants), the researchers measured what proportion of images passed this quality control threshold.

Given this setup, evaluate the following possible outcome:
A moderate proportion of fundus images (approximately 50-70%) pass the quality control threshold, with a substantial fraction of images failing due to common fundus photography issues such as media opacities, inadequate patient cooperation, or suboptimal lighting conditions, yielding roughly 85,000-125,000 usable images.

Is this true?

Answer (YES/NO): YES